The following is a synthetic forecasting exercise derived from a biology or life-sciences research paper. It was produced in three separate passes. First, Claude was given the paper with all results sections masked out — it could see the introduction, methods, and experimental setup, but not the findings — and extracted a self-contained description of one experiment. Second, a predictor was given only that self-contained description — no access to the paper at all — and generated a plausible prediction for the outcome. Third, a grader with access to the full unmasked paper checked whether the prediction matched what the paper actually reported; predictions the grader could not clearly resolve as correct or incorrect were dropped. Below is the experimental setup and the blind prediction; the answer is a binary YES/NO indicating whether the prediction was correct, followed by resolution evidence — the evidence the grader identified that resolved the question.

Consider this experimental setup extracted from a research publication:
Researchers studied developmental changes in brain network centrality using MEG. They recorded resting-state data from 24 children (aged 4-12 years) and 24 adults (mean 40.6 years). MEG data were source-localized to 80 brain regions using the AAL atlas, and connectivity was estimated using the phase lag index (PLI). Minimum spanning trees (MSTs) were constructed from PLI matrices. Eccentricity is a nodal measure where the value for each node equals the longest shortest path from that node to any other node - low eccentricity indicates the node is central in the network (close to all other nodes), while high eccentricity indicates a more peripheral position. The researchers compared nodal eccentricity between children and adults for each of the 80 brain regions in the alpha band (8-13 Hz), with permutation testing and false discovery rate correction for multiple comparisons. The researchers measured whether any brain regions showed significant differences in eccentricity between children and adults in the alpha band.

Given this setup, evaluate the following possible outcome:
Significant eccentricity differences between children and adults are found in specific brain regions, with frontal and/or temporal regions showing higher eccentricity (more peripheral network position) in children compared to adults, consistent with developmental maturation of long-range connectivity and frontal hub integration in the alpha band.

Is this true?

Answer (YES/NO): NO